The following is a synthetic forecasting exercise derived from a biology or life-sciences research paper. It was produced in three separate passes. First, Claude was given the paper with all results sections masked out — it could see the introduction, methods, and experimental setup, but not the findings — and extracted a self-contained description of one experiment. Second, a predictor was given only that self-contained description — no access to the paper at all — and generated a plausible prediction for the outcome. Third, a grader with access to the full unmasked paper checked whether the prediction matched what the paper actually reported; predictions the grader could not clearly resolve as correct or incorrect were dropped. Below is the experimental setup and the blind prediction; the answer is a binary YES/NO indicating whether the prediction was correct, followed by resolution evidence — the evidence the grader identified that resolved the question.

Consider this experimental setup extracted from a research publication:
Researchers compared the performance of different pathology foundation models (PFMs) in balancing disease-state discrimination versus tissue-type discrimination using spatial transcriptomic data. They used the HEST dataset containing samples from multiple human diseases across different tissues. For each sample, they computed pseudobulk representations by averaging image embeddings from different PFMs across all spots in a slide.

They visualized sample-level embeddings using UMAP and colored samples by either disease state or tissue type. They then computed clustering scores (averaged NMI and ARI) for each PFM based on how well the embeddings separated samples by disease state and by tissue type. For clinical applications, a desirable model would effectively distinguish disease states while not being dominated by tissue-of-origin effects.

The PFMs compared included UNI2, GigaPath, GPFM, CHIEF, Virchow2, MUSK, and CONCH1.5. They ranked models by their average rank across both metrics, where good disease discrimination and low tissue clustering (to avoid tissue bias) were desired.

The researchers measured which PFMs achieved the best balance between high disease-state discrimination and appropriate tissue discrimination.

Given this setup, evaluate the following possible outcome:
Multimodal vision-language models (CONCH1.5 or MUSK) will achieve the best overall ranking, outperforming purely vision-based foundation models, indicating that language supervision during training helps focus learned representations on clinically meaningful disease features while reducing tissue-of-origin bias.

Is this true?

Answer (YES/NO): NO